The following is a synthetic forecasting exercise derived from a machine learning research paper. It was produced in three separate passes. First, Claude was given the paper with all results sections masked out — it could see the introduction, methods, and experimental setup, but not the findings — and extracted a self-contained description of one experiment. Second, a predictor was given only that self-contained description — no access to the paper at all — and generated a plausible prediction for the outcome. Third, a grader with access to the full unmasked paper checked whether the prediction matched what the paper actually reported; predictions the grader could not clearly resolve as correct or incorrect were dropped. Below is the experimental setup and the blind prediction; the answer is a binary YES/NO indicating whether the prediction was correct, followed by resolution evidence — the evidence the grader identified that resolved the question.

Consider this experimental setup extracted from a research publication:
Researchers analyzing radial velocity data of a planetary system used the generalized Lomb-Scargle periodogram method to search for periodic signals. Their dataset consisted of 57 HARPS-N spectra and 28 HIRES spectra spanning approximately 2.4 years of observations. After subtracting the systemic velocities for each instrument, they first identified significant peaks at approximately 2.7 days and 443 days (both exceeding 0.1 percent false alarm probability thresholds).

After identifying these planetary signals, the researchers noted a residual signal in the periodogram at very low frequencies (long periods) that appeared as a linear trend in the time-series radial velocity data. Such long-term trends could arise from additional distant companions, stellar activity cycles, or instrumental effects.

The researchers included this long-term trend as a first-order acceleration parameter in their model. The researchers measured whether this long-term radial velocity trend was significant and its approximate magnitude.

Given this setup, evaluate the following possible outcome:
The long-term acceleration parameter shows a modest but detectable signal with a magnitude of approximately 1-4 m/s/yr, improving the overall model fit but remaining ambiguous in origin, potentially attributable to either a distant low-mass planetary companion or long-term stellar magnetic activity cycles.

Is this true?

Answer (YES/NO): NO